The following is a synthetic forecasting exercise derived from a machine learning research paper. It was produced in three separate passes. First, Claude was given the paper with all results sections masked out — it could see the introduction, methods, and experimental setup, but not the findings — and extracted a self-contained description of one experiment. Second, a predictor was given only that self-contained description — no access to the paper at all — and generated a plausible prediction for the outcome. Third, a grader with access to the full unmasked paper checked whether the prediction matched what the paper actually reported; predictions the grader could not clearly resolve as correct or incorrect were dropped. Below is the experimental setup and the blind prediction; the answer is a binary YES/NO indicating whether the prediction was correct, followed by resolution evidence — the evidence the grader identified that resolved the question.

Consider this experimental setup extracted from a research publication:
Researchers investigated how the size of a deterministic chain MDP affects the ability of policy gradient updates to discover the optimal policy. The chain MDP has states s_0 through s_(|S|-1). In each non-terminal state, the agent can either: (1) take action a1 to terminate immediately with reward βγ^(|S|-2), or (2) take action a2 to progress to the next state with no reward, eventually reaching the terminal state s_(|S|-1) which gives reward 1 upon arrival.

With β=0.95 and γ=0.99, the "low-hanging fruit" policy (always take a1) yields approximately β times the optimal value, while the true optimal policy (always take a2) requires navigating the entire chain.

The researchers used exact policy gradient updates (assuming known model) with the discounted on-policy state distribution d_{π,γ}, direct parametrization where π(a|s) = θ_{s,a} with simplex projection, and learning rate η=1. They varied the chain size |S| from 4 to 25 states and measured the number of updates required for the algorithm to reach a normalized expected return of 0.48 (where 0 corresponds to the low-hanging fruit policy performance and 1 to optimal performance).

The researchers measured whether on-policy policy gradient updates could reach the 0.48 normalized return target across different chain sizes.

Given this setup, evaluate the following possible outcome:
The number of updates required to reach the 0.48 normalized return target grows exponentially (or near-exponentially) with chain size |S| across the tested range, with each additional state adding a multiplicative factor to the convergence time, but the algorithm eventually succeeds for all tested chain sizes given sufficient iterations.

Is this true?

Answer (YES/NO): NO